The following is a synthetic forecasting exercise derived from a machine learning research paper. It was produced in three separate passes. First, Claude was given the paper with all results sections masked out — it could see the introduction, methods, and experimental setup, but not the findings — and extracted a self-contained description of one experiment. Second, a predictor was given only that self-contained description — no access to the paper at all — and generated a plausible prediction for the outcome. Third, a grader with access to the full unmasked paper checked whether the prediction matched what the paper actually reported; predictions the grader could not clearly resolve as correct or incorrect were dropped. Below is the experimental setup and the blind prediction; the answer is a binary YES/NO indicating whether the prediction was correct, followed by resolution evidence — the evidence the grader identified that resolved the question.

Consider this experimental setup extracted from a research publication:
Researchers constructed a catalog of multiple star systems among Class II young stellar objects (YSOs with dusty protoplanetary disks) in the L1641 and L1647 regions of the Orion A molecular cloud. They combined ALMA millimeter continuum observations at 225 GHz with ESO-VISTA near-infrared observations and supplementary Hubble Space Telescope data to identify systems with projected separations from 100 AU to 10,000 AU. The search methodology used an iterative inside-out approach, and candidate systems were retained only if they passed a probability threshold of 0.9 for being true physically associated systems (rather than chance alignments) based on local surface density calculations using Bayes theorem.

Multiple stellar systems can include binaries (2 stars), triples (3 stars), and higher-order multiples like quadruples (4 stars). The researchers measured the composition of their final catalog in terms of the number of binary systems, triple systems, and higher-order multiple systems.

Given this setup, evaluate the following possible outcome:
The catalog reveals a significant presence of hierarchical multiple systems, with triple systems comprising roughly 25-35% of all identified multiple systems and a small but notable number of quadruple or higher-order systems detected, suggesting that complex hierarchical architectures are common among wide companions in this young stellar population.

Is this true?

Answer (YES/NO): NO